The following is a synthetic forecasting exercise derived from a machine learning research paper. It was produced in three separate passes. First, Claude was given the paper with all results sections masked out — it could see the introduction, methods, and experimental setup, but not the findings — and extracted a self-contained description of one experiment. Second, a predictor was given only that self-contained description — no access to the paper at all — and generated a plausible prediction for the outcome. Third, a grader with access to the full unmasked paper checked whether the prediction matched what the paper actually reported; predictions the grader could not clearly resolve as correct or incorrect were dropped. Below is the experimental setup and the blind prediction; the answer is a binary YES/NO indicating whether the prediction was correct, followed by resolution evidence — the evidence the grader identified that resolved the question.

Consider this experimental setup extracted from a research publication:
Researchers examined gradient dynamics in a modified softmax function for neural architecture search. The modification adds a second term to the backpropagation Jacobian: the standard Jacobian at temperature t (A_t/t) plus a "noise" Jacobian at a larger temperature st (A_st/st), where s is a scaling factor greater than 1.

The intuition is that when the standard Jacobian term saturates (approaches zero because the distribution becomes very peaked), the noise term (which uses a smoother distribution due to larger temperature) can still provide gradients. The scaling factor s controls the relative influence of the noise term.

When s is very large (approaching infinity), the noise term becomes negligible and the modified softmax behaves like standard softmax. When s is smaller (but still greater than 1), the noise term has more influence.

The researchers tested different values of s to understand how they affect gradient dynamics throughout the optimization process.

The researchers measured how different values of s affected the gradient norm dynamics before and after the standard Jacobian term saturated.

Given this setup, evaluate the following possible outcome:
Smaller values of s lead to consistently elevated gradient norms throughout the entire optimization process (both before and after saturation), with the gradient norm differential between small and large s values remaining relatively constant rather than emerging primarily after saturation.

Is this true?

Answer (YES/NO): NO